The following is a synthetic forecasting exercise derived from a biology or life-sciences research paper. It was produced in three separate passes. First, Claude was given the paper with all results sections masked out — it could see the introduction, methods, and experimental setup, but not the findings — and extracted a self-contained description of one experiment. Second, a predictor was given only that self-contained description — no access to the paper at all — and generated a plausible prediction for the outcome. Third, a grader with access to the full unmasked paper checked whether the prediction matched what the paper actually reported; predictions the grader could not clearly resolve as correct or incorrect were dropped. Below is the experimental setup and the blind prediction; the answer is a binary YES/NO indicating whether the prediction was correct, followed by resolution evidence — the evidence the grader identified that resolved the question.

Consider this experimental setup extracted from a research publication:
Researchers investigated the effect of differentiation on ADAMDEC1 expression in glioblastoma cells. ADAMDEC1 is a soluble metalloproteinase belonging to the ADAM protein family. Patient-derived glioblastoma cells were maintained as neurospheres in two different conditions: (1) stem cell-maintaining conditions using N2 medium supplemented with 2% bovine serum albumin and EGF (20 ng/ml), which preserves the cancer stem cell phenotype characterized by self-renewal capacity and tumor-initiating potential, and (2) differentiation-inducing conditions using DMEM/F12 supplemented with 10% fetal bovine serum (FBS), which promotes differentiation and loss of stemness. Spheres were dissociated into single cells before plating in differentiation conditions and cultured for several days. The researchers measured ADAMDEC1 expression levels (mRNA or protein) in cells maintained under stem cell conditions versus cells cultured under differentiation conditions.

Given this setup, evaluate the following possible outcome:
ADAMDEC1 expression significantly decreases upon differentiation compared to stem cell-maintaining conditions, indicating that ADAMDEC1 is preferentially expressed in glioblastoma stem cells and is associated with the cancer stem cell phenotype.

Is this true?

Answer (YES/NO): YES